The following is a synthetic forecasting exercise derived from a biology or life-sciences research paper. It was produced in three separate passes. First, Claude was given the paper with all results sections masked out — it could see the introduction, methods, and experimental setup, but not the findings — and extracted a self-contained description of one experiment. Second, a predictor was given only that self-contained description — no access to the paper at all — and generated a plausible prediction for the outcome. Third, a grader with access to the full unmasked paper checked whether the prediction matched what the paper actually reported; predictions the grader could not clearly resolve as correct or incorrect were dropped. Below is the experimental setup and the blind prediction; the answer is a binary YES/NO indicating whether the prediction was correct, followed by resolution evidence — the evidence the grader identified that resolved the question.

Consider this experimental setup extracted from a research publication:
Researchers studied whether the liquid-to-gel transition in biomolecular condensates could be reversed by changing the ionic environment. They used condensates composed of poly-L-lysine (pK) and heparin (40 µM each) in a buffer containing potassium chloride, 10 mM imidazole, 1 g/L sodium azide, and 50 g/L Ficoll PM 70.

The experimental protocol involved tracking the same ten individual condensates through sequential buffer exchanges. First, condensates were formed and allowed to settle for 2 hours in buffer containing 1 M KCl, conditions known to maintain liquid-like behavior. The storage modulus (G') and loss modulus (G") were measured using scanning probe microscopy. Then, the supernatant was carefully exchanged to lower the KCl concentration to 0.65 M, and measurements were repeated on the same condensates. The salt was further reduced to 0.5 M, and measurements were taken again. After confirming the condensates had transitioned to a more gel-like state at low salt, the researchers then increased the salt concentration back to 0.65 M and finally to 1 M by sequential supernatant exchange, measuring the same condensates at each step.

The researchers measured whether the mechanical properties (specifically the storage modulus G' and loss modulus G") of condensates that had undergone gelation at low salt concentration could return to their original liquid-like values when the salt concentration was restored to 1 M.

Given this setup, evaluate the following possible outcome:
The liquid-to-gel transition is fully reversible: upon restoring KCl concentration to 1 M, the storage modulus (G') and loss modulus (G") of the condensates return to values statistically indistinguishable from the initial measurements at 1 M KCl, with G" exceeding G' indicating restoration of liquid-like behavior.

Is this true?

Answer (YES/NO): NO